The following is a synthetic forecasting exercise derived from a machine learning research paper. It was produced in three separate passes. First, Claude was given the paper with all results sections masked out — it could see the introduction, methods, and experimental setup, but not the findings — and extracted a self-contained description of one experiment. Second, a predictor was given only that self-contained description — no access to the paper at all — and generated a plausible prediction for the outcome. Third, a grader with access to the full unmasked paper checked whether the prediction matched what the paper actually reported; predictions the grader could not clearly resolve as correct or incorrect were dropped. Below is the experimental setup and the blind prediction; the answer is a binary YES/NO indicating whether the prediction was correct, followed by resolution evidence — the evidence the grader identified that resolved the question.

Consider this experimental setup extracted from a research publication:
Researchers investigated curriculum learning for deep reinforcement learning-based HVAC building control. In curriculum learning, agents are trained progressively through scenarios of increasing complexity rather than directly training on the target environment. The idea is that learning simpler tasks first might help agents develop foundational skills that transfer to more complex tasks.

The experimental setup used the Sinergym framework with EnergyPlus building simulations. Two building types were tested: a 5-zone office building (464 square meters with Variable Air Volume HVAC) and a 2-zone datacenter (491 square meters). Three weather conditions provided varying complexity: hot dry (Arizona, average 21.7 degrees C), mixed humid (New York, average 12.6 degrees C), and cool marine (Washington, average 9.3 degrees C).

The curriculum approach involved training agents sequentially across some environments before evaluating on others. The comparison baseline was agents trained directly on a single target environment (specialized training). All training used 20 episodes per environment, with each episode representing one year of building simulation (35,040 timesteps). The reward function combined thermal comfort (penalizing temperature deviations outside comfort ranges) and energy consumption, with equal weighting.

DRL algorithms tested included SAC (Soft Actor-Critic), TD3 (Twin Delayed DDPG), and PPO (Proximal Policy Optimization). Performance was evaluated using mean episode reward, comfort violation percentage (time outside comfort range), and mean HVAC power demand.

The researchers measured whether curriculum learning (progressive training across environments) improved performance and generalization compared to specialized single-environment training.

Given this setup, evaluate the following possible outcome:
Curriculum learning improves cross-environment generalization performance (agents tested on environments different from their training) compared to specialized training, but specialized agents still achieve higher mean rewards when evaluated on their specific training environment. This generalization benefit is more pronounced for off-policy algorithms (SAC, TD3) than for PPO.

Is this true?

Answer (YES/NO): NO